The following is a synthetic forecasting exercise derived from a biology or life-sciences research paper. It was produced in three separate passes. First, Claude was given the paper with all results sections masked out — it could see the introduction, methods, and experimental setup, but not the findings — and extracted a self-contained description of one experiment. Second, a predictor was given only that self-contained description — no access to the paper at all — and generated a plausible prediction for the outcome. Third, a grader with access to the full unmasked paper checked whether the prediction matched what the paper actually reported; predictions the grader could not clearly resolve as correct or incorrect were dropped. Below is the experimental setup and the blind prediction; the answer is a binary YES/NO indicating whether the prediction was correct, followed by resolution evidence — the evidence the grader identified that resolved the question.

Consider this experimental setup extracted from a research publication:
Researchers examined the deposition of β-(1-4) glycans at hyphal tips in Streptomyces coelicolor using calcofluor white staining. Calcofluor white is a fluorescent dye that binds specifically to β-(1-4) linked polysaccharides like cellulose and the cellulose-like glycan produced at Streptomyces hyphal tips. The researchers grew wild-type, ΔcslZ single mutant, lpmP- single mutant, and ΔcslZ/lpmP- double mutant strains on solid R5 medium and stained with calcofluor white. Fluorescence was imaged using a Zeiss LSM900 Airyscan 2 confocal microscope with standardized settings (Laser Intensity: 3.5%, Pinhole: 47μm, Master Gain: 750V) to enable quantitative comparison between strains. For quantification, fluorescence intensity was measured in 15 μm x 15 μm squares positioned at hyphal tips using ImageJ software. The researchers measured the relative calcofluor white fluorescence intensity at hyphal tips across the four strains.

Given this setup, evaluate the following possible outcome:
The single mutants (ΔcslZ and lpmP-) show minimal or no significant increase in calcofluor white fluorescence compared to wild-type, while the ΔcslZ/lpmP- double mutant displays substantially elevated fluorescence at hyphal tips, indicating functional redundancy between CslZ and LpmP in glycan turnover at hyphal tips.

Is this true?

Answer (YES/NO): NO